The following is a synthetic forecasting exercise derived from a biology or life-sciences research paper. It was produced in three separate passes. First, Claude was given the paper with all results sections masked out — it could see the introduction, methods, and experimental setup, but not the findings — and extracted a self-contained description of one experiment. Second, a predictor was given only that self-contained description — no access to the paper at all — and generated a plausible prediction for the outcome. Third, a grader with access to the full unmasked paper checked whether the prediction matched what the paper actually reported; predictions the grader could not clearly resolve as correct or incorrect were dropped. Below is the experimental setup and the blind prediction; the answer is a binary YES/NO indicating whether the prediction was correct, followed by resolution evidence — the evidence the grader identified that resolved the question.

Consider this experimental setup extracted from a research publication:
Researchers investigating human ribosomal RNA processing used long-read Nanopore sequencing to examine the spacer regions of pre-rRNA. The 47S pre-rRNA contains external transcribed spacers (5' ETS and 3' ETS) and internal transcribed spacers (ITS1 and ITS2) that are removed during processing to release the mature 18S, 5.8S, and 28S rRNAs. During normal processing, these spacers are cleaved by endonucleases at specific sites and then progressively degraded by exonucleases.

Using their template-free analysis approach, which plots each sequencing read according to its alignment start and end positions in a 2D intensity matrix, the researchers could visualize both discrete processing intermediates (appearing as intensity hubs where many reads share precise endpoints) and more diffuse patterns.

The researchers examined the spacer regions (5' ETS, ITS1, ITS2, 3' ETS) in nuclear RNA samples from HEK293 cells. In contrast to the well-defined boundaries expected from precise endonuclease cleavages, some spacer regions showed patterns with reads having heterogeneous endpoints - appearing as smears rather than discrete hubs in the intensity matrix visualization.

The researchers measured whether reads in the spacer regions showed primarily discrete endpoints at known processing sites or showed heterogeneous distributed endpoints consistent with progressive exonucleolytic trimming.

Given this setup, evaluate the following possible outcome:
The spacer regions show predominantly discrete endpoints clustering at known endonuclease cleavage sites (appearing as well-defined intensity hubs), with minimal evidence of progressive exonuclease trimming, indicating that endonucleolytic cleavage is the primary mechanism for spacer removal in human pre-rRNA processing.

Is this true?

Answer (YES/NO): NO